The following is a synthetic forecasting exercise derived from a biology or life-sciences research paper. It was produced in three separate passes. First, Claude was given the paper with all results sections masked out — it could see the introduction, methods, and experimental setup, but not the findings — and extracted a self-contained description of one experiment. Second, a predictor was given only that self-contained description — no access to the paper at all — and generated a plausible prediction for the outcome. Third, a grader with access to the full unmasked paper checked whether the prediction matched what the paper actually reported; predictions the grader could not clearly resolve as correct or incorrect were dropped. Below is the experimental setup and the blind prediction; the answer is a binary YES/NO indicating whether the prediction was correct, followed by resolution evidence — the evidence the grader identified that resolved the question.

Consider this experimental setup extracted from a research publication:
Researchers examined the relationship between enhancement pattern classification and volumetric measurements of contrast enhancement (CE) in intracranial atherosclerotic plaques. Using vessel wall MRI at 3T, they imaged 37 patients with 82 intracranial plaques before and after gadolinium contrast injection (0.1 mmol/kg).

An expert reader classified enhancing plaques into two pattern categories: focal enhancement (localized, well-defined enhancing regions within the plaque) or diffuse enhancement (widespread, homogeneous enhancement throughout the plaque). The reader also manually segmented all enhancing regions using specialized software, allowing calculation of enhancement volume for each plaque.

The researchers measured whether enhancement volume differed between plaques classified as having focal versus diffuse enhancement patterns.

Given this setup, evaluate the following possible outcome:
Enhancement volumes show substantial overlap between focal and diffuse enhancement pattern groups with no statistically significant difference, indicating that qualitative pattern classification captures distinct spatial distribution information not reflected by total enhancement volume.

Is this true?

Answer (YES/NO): NO